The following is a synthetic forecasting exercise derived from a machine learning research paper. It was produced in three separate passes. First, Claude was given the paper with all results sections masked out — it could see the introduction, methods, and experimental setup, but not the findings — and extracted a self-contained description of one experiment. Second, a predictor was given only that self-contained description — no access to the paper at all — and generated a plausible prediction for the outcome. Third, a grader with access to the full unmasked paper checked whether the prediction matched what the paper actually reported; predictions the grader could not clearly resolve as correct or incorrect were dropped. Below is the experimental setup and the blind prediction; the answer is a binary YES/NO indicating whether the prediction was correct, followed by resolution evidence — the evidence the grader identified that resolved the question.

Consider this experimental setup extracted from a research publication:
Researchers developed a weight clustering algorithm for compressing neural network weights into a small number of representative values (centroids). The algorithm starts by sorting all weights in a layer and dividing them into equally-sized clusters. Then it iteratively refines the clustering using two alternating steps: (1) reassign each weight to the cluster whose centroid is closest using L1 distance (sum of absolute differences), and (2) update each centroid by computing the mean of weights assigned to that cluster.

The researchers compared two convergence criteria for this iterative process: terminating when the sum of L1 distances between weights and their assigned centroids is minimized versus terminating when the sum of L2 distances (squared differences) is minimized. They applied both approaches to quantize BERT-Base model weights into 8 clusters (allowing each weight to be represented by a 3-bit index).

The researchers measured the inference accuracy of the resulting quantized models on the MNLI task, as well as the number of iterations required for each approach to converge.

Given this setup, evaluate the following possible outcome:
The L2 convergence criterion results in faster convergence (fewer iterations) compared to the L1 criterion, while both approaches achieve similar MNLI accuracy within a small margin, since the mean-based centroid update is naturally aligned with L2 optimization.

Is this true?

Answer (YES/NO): NO